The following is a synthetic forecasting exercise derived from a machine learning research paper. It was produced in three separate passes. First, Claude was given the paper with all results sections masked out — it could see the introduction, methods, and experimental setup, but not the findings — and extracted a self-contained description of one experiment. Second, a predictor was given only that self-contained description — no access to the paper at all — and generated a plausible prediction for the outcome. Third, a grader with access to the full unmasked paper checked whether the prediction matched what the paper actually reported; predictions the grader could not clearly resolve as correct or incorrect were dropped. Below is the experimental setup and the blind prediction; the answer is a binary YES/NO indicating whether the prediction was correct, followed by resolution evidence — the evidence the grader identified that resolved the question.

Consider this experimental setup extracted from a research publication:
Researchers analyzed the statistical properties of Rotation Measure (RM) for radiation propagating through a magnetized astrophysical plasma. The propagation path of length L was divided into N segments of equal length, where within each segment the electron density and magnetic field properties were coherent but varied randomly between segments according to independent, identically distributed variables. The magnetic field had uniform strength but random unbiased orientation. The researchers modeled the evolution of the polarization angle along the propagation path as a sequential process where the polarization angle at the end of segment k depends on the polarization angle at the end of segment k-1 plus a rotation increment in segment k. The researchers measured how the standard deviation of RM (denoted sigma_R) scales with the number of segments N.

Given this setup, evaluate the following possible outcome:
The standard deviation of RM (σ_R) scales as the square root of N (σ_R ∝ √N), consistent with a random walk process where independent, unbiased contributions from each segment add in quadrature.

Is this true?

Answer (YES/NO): YES